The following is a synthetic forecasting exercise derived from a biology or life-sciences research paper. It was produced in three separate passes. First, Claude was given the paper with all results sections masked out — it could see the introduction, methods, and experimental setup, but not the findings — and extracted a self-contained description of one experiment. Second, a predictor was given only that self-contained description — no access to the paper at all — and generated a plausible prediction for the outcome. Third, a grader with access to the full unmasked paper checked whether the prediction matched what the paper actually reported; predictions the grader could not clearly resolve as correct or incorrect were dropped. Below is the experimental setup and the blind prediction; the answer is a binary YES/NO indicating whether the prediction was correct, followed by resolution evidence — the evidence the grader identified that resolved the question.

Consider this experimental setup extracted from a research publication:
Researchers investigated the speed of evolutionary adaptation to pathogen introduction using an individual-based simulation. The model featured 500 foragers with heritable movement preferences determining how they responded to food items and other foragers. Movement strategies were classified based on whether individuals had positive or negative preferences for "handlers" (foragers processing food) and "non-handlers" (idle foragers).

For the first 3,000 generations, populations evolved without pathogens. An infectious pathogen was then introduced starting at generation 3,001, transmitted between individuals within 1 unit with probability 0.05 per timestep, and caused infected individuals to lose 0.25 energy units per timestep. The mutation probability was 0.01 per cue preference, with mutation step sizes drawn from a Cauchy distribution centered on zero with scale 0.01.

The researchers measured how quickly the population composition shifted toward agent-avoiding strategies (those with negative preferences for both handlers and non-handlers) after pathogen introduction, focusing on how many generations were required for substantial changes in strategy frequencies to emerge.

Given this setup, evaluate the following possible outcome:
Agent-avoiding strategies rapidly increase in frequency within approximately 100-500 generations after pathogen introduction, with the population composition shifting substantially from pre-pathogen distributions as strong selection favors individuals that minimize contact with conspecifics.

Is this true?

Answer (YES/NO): YES